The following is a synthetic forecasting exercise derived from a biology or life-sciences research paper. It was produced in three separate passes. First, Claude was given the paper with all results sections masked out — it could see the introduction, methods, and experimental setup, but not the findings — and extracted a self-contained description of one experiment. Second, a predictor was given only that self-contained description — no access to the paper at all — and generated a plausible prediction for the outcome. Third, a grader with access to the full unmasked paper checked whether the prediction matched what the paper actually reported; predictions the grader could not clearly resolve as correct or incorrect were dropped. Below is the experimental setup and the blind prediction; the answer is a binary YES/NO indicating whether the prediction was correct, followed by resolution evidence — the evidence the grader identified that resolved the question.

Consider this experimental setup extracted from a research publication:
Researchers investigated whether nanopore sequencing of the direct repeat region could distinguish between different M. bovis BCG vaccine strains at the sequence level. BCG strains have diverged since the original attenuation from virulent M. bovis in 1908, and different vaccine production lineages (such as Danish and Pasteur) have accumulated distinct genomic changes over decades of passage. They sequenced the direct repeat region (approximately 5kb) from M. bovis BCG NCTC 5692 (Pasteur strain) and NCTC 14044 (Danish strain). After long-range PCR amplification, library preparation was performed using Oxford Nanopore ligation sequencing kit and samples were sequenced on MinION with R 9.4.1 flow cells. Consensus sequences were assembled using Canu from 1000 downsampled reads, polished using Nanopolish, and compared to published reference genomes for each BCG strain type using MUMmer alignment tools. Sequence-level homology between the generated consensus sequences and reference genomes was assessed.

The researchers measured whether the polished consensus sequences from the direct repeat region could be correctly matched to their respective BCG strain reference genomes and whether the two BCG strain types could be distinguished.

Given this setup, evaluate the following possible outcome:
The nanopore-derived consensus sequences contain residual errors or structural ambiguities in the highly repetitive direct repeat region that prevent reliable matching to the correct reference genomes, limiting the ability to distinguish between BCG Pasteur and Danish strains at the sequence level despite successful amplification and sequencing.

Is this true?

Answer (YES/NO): NO